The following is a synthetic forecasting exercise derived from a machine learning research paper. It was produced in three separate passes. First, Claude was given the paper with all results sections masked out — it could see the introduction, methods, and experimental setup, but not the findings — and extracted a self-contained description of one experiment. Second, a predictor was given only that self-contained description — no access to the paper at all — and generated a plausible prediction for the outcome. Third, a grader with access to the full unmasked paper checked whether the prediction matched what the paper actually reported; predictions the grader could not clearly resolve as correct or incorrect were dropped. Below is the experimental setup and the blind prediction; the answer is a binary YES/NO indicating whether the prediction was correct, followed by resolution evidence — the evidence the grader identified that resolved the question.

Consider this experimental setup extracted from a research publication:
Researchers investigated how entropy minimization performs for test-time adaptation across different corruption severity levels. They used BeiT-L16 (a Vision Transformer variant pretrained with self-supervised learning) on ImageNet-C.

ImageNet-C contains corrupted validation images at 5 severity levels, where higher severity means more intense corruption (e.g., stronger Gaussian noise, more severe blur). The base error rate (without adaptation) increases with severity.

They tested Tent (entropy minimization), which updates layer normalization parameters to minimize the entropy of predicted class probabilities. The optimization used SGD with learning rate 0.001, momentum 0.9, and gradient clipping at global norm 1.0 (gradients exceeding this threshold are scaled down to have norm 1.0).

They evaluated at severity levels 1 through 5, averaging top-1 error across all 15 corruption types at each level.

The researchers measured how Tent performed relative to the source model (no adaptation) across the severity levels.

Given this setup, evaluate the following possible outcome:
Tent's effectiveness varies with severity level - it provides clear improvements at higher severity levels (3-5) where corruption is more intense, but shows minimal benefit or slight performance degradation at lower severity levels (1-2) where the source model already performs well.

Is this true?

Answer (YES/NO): NO